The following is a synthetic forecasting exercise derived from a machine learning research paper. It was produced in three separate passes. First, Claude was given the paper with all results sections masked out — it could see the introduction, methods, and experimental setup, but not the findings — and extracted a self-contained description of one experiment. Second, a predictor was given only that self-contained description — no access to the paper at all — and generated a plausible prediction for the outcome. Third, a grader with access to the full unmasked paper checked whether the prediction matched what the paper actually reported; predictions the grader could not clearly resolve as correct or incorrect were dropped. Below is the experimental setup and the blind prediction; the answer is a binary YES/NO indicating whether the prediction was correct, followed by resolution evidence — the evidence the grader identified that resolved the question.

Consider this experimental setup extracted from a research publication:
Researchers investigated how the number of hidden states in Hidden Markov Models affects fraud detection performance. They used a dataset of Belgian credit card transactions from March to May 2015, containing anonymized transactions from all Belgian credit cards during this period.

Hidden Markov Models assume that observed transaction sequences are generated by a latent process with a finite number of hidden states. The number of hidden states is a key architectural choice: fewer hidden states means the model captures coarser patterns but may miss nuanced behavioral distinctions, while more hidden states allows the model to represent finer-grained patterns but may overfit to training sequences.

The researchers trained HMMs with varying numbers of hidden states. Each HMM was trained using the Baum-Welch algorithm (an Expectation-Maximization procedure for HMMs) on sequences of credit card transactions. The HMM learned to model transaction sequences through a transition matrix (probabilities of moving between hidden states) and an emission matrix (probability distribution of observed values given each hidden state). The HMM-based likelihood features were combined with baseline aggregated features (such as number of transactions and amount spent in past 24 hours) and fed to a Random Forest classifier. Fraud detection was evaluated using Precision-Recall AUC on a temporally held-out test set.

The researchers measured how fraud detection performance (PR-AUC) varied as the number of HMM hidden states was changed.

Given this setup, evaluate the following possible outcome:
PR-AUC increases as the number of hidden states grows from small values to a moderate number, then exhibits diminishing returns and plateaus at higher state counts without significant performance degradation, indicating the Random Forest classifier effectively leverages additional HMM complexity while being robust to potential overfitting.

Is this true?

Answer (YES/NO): NO